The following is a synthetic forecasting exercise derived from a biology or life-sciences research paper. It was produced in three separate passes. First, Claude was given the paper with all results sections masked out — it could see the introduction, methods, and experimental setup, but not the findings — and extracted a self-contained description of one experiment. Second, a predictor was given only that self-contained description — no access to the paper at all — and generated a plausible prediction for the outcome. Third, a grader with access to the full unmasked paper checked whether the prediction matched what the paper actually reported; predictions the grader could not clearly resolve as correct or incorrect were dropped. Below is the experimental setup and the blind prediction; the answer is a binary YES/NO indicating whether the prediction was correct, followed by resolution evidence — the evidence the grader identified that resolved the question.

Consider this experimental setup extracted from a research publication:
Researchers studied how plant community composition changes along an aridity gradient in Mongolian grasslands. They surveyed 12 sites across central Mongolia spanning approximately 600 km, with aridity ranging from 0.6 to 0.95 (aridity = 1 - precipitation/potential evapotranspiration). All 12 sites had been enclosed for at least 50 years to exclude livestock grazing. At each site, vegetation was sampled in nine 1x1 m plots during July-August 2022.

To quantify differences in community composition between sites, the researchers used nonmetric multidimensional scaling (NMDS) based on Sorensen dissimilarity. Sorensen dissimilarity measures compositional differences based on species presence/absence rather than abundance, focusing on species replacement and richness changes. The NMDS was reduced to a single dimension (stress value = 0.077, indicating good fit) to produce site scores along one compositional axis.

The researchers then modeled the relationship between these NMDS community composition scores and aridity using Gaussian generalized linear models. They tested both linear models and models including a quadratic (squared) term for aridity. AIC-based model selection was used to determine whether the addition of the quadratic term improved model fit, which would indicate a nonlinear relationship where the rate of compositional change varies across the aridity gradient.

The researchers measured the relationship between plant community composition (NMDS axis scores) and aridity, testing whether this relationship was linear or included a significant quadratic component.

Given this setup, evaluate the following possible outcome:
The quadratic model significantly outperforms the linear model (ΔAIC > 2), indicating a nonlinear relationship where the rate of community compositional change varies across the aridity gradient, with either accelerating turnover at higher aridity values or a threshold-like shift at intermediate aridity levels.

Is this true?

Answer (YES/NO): YES